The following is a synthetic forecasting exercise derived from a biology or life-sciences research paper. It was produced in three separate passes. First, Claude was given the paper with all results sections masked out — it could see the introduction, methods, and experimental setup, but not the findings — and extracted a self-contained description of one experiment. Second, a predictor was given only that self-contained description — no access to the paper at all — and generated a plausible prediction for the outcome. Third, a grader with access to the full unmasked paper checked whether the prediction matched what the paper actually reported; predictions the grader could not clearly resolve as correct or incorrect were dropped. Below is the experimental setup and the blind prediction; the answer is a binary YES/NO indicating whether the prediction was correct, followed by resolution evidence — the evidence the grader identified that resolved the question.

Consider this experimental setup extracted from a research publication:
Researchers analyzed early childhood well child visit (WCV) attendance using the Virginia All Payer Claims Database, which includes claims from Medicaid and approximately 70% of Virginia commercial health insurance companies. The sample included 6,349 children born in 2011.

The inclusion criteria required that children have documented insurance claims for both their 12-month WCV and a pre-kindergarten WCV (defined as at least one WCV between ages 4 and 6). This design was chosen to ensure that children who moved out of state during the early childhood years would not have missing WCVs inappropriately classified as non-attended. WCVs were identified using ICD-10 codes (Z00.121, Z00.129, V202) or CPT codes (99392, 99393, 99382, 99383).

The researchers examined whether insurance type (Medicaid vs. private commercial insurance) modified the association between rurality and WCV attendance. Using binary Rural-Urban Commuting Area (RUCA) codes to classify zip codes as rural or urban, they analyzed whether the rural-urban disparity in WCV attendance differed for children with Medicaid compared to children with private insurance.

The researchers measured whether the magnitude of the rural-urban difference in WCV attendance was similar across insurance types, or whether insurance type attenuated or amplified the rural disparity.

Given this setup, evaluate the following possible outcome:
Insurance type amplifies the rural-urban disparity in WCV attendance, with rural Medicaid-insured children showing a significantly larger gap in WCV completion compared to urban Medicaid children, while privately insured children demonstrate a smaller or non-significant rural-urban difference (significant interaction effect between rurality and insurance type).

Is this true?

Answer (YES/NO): NO